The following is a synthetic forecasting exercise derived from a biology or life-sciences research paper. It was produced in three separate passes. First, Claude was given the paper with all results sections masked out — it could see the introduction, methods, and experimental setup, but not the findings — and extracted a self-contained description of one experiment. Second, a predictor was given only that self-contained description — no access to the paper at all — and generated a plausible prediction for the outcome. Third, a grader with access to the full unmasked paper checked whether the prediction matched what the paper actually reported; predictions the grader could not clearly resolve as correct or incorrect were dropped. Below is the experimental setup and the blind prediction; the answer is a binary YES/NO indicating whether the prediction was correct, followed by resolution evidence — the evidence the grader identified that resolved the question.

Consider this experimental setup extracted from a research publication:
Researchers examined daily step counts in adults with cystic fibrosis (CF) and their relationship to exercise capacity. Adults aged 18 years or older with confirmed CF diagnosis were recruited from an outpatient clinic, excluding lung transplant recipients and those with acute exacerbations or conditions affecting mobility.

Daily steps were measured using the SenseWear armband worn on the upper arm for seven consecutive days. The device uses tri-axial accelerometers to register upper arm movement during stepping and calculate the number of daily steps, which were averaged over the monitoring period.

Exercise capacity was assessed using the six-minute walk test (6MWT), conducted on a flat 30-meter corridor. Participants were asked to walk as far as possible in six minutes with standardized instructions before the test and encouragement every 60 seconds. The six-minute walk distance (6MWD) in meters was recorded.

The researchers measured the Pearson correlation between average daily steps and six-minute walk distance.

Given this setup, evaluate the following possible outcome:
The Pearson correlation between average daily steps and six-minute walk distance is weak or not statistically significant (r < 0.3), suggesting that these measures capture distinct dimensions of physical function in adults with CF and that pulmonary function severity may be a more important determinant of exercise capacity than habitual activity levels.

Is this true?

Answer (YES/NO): NO